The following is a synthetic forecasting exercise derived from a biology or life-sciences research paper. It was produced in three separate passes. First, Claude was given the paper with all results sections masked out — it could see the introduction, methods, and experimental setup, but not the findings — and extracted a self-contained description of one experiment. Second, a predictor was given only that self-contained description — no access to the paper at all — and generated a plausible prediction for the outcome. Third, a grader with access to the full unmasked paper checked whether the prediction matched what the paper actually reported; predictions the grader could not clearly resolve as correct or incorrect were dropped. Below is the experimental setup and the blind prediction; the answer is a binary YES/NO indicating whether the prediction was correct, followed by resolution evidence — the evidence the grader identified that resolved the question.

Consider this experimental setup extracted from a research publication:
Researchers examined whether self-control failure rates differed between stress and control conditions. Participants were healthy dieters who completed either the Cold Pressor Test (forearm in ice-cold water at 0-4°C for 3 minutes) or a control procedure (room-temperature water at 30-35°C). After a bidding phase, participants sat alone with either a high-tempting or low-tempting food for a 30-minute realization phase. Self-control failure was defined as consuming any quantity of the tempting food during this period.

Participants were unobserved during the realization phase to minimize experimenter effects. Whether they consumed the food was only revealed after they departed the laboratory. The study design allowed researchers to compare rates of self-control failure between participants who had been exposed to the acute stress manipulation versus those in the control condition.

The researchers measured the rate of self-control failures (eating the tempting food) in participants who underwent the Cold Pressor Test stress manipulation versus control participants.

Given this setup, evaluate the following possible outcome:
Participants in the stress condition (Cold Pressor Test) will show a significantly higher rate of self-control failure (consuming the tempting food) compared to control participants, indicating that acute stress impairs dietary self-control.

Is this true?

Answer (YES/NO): NO